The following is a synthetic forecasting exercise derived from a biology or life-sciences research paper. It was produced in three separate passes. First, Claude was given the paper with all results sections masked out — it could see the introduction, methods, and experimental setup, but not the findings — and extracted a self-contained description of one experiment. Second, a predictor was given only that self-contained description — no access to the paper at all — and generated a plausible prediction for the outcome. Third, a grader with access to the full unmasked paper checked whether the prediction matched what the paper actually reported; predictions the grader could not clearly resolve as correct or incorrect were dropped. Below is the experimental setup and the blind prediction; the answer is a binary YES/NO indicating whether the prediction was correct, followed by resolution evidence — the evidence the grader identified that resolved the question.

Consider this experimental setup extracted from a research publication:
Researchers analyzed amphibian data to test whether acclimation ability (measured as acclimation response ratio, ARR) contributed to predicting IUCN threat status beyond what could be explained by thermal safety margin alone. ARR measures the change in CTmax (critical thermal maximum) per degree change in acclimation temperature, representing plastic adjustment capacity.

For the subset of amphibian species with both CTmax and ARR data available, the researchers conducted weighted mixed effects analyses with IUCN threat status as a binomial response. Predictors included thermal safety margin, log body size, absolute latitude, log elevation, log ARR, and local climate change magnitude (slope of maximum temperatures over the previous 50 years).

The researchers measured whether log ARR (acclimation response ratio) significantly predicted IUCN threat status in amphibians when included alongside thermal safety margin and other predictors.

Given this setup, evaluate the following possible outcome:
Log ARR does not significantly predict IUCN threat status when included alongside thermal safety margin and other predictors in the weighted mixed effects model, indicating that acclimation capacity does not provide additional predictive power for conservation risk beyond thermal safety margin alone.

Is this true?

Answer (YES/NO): NO